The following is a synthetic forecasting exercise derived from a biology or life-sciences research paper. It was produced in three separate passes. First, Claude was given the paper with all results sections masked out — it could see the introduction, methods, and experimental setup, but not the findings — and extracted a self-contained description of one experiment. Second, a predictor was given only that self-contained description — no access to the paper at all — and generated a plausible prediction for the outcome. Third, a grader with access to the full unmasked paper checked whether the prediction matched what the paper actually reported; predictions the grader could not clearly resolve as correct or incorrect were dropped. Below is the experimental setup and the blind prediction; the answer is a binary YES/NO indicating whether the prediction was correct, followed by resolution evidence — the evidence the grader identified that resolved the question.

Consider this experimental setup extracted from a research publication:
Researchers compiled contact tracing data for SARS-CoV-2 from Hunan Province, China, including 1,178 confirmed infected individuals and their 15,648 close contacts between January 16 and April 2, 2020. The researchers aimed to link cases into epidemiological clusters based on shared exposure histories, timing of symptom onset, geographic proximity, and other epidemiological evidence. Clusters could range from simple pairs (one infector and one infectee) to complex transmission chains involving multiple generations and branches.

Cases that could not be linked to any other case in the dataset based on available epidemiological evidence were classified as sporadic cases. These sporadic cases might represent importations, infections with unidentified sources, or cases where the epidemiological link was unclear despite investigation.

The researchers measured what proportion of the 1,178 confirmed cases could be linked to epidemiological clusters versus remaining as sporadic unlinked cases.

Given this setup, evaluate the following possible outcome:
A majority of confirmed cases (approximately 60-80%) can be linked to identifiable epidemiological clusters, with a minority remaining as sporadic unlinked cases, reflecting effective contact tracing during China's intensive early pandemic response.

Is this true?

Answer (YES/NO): YES